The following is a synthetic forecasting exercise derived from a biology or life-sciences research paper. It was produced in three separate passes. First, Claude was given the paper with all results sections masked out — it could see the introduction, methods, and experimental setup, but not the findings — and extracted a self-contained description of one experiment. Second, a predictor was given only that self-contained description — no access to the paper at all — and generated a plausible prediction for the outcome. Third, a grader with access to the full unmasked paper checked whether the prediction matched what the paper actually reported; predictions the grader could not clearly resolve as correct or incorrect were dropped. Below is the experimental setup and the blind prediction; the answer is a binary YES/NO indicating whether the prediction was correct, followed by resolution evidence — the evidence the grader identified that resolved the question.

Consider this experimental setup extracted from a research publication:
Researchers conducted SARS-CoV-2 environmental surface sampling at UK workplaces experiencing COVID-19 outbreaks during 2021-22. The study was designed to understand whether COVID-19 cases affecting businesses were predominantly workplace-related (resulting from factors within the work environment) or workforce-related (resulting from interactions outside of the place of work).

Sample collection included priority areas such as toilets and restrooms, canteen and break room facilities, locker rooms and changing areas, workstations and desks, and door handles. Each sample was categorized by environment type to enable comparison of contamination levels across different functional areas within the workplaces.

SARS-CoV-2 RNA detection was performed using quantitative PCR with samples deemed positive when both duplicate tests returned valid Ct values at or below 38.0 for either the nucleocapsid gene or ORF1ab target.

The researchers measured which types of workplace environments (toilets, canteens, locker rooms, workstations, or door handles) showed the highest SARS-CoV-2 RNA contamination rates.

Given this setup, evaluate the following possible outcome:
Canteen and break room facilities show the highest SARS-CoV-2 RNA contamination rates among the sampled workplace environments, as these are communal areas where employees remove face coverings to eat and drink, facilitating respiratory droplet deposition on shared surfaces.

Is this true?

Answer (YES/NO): NO